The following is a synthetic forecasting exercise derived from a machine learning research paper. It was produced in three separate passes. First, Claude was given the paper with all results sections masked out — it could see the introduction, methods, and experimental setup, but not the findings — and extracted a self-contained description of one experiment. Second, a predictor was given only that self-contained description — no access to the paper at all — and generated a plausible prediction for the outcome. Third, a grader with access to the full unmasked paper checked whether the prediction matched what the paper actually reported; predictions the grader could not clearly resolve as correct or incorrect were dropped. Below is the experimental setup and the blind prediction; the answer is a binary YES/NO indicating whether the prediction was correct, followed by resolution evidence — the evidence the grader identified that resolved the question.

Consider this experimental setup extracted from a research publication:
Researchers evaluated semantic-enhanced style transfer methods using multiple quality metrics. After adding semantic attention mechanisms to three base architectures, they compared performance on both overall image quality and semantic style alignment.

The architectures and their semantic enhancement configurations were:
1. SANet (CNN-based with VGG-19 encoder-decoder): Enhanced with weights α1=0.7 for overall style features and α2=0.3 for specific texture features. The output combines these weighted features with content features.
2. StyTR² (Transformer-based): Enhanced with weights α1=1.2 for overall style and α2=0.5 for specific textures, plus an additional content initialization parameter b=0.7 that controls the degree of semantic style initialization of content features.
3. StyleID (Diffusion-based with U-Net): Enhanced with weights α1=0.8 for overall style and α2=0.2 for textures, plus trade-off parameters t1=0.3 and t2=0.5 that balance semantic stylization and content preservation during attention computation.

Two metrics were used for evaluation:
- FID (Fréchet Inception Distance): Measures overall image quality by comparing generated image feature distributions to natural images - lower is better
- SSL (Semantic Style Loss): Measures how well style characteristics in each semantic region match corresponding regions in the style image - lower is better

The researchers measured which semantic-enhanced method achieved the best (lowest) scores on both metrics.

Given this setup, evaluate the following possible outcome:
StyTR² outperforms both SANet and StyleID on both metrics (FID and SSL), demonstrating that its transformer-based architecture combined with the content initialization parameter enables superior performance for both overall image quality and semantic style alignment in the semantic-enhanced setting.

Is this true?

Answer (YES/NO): NO